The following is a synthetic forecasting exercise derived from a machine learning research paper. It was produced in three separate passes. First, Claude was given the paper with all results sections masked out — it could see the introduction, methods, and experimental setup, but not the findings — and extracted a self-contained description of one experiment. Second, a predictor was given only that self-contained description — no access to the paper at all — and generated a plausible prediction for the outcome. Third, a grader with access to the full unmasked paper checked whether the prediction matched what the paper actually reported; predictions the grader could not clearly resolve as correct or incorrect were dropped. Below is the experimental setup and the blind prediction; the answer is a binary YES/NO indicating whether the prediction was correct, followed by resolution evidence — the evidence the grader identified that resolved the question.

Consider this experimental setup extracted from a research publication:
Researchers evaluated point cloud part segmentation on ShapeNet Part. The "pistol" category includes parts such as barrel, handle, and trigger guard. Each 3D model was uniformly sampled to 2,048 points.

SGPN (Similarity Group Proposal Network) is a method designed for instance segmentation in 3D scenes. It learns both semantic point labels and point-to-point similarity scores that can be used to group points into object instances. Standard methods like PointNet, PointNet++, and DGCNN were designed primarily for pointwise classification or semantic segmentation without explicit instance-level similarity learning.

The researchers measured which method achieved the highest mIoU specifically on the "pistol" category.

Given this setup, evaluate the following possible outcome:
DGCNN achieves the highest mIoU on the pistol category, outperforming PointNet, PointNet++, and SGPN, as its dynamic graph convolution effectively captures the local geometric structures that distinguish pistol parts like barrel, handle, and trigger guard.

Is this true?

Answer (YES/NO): NO